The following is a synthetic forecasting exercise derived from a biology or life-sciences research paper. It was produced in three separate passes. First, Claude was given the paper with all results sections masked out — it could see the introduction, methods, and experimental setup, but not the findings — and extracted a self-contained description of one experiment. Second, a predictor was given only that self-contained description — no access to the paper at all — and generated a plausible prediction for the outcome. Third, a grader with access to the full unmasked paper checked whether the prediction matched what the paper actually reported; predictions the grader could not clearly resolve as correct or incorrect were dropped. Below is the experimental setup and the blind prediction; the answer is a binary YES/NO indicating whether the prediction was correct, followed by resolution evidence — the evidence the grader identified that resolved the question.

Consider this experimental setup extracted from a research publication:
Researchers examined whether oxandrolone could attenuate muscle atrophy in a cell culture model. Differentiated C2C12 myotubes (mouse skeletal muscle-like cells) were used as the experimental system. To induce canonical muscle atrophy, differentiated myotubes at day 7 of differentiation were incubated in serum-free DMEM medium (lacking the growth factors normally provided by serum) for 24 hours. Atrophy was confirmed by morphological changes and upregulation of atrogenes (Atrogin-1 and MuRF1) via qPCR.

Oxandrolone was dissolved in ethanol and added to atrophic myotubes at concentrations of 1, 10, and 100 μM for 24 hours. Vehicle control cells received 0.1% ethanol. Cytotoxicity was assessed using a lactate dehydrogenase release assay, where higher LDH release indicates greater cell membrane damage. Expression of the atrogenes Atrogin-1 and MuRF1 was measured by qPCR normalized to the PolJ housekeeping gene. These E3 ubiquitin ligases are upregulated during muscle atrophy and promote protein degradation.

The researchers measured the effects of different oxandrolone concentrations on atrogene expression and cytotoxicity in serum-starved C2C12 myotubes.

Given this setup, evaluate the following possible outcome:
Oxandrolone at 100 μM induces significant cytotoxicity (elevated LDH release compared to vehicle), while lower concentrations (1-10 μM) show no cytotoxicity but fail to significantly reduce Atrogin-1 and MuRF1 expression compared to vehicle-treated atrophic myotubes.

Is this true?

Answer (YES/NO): NO